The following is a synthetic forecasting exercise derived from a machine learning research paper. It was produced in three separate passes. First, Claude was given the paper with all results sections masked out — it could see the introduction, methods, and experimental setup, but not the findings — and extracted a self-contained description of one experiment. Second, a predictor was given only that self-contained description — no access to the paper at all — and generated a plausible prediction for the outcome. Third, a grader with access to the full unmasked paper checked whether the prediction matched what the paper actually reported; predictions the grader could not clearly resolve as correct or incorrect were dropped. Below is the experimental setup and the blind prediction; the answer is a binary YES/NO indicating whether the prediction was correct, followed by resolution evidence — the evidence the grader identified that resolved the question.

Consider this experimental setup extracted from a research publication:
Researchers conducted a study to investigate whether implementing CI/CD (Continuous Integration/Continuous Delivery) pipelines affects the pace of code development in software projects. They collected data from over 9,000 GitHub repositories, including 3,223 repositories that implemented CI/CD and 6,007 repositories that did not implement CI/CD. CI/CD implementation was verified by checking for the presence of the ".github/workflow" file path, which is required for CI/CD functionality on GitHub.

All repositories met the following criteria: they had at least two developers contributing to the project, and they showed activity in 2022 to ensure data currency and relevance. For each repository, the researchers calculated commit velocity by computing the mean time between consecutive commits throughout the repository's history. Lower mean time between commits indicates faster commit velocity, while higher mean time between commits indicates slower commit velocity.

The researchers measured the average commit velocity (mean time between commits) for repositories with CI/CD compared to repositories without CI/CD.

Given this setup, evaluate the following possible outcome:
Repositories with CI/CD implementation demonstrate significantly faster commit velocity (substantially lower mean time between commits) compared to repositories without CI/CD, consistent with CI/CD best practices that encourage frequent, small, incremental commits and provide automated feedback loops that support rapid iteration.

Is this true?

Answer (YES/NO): YES